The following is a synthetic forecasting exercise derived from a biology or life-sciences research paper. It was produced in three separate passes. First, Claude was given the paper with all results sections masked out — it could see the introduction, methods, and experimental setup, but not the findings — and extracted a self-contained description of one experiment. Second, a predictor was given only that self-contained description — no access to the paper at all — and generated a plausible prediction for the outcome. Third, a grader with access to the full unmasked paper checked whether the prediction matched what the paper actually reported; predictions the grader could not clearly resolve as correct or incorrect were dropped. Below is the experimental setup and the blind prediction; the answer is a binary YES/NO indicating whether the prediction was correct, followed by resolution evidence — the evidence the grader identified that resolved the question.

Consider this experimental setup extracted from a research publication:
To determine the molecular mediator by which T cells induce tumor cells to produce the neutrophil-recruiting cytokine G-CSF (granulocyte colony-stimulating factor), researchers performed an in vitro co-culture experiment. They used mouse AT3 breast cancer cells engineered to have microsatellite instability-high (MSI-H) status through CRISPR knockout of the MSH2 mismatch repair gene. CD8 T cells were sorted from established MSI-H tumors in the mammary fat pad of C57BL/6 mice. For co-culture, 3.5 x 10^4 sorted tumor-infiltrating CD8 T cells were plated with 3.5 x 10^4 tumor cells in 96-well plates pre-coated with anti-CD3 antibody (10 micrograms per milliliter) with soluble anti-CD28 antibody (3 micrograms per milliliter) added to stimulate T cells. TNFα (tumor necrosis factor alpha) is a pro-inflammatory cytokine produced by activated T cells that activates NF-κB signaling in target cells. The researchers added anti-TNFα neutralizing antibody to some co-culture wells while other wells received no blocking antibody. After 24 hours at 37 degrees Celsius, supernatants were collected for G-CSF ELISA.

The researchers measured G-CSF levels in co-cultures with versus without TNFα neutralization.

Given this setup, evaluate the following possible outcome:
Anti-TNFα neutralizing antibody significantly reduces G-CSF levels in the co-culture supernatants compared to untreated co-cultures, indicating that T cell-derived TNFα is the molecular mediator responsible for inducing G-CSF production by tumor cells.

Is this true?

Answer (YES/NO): YES